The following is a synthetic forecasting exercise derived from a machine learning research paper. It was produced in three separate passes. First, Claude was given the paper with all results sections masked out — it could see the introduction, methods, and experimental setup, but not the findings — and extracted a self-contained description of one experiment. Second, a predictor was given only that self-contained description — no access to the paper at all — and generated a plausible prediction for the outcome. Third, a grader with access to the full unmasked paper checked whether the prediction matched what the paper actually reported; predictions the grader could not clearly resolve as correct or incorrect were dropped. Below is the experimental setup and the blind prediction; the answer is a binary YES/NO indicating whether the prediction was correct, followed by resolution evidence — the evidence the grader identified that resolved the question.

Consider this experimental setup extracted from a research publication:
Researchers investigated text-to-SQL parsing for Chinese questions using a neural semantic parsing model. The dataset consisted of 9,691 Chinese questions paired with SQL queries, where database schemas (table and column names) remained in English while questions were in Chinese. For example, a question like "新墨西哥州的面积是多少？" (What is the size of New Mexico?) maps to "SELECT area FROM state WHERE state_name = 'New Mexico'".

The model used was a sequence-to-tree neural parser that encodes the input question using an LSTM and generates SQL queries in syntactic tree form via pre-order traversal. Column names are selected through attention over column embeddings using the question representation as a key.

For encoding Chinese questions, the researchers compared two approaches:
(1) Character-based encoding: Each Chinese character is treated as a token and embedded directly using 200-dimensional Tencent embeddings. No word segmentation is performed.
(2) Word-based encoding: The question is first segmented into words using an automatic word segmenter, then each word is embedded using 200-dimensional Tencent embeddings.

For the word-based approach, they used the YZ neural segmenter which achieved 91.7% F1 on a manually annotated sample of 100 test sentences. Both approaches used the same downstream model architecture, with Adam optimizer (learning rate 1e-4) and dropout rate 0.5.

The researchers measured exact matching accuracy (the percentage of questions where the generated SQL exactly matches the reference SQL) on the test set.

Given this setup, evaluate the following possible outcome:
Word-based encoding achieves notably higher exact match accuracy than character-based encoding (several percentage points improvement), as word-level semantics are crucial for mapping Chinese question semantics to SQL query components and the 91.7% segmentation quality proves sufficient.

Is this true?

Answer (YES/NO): NO